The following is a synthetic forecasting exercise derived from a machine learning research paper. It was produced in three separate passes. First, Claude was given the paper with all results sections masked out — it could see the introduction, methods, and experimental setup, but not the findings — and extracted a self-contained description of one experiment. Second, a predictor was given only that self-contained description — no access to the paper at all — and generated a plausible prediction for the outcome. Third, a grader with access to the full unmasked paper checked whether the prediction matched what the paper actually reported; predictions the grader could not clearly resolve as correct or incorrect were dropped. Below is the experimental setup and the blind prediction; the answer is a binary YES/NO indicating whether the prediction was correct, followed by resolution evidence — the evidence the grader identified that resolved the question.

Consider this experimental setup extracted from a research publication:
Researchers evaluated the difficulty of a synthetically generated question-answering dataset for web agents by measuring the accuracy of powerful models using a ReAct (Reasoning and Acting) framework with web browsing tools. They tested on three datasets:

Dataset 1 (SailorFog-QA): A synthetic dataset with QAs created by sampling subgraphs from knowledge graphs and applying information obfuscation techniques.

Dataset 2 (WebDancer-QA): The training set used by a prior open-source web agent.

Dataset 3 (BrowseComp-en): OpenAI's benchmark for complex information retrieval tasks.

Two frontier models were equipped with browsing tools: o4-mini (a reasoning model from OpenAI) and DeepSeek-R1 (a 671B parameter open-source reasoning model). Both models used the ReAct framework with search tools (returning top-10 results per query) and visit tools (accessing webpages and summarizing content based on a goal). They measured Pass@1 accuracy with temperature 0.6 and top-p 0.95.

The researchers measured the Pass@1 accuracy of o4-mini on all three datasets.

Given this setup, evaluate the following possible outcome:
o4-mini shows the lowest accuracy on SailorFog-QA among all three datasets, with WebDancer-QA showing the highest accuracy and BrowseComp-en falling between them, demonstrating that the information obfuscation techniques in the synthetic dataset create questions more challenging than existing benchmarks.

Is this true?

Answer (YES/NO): NO